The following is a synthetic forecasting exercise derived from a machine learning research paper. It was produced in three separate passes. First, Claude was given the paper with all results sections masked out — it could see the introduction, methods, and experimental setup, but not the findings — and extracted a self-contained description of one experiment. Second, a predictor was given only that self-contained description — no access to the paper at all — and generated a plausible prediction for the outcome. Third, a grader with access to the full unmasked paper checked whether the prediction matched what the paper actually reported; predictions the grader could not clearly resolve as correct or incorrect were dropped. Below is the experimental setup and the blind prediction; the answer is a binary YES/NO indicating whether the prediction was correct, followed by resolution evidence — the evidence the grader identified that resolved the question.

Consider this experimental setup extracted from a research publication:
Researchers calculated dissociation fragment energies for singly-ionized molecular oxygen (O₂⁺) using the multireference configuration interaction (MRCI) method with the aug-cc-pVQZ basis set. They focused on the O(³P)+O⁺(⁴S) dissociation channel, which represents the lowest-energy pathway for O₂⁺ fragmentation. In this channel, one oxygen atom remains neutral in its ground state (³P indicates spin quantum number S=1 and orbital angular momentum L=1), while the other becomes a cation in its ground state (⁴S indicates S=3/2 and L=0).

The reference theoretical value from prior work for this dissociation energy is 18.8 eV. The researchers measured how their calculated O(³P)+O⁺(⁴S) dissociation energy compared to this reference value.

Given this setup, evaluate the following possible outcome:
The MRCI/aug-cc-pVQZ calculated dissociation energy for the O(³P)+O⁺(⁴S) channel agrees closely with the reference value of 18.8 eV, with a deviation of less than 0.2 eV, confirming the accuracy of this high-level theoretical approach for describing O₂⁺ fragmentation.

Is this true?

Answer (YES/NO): NO